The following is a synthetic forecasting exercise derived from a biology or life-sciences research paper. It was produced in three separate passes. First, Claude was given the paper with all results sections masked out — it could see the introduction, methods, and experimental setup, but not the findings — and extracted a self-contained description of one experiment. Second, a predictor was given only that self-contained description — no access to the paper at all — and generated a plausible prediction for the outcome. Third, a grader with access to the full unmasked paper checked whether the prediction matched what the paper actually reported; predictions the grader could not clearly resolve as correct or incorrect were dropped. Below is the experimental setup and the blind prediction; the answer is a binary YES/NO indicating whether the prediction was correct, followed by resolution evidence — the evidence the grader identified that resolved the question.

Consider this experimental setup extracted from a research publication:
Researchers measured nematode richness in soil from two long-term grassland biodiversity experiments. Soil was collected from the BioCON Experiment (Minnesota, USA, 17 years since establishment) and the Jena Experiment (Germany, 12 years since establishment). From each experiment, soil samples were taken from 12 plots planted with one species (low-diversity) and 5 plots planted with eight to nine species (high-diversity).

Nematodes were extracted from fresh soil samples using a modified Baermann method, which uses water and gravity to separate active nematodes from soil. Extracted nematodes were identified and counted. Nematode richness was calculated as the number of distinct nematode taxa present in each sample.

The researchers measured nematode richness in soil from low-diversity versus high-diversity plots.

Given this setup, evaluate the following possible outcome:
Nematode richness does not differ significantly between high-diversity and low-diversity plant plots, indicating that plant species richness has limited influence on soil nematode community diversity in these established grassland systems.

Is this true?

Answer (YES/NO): NO